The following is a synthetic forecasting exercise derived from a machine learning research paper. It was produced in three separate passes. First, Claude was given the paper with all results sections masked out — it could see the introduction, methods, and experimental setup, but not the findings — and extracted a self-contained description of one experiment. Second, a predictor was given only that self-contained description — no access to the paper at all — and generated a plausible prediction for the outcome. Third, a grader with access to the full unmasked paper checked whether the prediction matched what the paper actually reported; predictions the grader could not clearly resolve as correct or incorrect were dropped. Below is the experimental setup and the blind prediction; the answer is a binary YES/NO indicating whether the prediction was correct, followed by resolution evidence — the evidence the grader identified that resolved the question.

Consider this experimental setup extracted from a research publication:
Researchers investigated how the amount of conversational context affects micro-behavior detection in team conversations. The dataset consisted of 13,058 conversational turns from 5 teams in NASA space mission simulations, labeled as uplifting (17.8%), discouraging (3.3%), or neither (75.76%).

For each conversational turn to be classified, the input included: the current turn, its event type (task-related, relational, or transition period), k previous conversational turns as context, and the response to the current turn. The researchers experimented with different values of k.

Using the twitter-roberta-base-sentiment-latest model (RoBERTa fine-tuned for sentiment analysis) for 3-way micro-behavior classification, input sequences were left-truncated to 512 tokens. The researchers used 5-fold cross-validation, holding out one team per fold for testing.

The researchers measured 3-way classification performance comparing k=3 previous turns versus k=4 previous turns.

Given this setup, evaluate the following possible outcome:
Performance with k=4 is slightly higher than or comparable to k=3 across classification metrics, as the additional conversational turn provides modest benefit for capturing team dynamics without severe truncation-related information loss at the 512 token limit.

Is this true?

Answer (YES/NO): NO